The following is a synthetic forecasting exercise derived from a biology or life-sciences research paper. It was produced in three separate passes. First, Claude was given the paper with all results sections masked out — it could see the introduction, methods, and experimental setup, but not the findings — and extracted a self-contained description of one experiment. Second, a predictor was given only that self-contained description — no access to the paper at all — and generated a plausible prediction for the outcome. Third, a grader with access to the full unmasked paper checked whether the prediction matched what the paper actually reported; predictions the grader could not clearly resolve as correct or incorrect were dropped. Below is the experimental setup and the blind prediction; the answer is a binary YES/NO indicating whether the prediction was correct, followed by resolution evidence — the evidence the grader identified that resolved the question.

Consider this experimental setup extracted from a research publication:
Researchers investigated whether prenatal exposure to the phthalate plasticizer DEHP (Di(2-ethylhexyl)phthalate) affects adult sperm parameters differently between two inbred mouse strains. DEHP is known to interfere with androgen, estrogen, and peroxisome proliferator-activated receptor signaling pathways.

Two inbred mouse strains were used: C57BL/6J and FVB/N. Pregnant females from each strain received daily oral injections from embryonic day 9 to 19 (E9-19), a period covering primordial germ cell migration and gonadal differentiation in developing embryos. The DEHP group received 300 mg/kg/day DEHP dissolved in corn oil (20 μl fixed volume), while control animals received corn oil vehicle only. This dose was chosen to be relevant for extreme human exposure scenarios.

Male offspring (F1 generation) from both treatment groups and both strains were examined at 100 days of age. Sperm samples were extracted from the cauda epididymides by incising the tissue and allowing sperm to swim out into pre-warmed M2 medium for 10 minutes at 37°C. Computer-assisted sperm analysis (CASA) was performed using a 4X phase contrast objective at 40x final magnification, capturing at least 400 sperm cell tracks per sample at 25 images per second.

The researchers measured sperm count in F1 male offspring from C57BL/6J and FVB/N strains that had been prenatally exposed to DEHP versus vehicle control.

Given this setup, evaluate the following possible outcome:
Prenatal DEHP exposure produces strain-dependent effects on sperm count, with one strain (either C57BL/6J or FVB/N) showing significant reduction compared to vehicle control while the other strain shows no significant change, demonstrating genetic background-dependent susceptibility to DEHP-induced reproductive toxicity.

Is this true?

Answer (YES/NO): YES